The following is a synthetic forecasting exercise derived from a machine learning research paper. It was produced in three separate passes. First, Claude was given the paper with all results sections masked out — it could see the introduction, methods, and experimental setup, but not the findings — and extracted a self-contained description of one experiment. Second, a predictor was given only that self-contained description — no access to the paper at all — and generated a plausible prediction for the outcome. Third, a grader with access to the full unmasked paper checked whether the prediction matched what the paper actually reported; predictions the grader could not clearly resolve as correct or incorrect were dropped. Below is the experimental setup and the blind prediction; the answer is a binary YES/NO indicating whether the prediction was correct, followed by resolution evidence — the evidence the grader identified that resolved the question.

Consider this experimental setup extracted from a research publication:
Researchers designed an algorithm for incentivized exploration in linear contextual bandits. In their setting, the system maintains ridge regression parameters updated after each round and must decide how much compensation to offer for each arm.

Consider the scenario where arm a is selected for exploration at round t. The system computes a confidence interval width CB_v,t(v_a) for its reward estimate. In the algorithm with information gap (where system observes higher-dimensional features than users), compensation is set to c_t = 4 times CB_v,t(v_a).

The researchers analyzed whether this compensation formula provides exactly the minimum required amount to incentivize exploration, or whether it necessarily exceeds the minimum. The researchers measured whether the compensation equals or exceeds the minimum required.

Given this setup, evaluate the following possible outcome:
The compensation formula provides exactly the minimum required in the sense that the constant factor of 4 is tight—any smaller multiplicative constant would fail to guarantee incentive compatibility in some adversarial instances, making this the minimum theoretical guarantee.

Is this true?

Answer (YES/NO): NO